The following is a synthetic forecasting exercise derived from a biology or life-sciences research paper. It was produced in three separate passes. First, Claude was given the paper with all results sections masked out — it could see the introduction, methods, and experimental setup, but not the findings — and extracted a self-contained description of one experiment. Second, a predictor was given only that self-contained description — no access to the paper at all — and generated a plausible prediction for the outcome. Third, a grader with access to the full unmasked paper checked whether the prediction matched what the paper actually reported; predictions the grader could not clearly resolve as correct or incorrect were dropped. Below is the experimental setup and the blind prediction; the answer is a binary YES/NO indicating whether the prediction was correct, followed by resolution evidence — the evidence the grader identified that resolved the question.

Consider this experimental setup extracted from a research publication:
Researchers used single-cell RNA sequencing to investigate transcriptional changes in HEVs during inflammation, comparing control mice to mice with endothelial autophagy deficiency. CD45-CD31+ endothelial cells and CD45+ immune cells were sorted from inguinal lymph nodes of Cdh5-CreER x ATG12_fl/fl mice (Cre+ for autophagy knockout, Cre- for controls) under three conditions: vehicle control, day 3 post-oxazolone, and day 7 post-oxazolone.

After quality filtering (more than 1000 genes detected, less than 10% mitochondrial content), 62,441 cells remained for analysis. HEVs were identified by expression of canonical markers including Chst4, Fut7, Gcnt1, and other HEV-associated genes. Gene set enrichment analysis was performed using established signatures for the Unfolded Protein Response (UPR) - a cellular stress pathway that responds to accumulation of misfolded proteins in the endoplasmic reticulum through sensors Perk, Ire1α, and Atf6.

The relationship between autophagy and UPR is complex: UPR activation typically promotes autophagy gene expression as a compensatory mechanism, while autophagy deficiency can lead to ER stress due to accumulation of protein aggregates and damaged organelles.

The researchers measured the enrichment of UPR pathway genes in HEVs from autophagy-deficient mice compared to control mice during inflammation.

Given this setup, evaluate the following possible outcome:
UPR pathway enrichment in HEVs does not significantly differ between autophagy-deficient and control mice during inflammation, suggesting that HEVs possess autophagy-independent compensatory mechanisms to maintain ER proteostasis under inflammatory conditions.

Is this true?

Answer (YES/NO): NO